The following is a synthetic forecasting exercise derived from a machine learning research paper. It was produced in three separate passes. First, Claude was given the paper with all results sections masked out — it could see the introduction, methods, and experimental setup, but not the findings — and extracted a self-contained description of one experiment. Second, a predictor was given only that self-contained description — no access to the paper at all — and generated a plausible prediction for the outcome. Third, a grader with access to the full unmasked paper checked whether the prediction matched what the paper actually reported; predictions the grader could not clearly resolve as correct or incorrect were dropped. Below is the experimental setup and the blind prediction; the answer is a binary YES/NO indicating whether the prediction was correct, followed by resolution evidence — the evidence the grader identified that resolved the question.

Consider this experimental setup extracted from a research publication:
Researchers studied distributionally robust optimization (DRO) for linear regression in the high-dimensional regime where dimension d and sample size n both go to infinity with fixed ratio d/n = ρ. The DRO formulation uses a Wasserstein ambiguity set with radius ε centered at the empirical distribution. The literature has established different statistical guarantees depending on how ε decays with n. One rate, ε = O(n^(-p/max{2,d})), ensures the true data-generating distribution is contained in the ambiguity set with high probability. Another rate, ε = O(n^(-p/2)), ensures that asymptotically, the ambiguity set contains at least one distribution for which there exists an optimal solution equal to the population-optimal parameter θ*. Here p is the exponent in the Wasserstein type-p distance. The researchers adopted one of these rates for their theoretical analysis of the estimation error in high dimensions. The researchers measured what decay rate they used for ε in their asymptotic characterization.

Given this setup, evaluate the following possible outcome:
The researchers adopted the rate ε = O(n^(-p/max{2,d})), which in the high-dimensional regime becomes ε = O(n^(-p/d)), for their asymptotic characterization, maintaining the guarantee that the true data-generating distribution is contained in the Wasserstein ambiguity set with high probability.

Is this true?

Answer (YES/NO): NO